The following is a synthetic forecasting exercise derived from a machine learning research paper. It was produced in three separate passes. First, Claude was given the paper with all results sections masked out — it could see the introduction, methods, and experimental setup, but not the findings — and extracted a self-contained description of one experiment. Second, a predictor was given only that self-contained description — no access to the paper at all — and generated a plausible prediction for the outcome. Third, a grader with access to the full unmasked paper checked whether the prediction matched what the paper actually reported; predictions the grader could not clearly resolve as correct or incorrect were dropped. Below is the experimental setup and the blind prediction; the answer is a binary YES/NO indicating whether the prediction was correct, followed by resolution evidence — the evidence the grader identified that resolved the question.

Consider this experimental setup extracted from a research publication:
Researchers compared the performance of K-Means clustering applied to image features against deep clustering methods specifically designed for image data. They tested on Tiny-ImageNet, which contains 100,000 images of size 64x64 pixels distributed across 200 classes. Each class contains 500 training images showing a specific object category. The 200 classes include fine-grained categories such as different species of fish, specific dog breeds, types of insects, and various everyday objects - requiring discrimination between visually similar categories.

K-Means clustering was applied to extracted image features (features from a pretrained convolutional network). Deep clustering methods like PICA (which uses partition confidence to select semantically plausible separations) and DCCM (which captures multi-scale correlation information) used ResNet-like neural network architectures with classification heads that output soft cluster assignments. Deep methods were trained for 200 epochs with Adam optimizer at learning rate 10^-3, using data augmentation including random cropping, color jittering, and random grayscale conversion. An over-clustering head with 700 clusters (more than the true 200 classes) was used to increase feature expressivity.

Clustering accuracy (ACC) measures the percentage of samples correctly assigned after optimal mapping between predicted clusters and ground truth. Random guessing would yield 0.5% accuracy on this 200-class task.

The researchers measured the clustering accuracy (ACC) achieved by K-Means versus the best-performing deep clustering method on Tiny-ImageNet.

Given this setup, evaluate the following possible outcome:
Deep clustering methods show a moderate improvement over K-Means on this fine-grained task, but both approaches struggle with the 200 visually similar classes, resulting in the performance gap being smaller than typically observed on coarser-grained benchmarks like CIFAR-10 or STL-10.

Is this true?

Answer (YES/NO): NO